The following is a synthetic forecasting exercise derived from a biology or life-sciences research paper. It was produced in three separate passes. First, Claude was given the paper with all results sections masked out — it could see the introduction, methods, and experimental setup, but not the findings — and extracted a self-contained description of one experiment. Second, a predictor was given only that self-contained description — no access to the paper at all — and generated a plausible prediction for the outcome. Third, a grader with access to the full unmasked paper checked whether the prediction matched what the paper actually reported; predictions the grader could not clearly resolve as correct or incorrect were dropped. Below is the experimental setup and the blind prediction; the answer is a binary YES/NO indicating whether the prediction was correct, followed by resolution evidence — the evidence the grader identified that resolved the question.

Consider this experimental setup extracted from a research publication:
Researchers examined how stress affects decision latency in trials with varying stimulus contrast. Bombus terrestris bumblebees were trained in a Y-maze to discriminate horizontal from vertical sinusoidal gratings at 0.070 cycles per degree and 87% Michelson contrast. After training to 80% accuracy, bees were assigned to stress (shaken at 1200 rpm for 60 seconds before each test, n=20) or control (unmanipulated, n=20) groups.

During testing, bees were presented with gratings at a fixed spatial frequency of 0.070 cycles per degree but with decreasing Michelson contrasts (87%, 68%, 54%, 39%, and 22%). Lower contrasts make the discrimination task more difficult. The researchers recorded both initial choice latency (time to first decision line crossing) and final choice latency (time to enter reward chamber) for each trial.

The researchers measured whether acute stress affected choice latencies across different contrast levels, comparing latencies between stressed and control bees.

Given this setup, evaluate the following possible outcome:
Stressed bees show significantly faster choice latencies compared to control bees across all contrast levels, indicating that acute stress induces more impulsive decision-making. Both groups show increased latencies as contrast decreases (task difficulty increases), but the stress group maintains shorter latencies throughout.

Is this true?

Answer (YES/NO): NO